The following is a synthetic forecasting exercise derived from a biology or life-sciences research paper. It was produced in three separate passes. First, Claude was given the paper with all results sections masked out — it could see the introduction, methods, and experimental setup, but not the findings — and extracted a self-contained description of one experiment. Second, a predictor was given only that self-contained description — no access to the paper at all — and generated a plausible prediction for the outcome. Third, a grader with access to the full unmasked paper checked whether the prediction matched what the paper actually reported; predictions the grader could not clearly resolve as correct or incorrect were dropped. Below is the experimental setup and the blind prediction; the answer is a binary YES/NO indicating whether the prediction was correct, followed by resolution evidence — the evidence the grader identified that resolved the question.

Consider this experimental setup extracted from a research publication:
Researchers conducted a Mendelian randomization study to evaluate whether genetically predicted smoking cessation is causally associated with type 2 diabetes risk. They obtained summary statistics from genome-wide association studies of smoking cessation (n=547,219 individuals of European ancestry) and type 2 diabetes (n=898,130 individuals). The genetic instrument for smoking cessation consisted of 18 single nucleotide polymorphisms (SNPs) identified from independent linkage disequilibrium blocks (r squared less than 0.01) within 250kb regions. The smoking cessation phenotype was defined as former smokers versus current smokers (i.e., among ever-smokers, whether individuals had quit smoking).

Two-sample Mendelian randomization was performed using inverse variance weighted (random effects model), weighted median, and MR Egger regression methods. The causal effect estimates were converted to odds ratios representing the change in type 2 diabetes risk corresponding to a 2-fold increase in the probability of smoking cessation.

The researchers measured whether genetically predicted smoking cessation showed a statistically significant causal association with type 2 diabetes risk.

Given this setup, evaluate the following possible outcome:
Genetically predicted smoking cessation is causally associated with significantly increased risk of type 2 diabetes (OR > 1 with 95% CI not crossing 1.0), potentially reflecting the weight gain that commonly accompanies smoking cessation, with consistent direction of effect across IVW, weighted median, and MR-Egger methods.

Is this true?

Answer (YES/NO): NO